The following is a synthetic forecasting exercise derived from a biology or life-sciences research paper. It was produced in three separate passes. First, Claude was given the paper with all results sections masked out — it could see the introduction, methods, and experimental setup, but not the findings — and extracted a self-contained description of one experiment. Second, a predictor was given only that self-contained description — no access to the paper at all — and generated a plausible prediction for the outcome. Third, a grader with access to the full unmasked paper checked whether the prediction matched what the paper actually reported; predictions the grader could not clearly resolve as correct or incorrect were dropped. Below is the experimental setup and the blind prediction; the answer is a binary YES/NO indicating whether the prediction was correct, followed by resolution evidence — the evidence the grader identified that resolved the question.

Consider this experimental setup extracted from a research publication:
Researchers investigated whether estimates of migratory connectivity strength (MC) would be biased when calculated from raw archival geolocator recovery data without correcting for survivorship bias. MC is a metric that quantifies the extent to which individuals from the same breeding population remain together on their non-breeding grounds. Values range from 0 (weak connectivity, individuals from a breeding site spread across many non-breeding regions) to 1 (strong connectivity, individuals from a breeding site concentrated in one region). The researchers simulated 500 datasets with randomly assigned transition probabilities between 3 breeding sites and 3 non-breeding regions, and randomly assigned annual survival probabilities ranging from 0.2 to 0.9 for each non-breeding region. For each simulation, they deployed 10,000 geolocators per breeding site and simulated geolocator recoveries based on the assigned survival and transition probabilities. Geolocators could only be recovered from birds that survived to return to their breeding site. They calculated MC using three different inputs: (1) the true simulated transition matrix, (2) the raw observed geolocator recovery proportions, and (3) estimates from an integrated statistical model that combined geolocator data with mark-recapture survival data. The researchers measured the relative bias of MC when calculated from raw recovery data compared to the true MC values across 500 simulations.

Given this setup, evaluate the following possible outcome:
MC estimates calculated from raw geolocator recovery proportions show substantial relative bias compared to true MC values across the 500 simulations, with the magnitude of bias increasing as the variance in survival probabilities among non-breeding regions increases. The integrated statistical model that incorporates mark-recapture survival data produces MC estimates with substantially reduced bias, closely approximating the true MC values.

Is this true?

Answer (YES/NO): NO